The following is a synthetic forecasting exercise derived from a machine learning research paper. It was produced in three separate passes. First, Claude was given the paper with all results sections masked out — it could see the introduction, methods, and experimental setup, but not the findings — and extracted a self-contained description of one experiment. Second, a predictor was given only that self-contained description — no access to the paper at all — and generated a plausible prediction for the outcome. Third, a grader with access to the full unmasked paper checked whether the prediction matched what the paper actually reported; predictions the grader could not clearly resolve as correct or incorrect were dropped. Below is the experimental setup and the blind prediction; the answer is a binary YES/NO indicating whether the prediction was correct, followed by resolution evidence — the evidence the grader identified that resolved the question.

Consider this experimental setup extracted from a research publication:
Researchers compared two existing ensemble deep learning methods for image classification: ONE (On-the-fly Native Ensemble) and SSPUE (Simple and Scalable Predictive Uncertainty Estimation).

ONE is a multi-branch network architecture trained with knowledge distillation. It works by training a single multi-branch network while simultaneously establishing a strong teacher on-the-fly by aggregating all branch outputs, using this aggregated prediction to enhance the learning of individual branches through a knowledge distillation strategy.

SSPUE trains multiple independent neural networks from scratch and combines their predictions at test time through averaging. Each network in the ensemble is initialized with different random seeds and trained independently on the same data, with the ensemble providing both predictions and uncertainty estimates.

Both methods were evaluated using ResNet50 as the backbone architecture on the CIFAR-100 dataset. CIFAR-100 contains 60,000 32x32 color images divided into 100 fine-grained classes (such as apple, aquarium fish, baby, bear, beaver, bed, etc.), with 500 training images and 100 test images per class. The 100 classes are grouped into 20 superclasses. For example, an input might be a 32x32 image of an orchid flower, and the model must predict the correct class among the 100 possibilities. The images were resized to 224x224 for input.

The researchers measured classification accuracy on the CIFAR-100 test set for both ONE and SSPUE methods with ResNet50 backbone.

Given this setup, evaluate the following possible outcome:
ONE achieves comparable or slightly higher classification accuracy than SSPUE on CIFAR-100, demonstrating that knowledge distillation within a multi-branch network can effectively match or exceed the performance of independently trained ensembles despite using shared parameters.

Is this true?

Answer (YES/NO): YES